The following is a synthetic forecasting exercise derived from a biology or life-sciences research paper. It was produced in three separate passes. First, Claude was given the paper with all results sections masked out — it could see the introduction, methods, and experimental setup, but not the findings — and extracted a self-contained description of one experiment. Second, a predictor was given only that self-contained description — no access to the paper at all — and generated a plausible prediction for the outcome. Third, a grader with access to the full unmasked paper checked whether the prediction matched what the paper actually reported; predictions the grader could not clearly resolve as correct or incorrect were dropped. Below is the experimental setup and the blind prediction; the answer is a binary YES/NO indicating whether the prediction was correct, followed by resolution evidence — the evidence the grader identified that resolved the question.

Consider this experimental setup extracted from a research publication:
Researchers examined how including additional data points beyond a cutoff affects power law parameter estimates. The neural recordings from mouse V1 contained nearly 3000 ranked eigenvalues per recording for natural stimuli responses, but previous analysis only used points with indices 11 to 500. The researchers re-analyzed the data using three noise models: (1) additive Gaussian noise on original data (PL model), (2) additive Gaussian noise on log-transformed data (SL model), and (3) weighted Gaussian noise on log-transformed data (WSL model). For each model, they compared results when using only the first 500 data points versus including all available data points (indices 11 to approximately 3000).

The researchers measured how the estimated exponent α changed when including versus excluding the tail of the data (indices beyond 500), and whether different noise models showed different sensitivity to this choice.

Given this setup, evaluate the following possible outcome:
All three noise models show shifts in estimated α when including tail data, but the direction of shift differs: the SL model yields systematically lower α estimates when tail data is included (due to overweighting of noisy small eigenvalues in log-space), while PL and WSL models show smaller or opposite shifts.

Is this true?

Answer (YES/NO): NO